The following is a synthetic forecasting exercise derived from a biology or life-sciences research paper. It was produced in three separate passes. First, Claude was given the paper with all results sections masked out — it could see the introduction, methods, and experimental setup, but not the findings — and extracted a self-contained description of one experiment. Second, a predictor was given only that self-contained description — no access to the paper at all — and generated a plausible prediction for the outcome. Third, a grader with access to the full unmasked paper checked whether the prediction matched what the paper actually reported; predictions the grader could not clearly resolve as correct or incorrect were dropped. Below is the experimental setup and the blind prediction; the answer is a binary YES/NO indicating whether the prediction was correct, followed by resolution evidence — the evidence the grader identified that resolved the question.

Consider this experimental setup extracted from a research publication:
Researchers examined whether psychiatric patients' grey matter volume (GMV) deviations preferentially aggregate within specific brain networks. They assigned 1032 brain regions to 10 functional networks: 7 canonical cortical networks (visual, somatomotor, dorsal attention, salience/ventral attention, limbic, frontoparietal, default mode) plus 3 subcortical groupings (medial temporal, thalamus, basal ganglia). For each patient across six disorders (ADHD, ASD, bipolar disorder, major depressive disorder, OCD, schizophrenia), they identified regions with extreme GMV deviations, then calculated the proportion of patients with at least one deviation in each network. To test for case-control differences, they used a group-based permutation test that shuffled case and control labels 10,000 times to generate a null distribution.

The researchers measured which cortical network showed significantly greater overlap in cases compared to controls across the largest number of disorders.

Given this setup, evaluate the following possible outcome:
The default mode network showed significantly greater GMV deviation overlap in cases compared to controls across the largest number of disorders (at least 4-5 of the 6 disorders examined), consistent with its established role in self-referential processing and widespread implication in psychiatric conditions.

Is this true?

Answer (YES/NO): NO